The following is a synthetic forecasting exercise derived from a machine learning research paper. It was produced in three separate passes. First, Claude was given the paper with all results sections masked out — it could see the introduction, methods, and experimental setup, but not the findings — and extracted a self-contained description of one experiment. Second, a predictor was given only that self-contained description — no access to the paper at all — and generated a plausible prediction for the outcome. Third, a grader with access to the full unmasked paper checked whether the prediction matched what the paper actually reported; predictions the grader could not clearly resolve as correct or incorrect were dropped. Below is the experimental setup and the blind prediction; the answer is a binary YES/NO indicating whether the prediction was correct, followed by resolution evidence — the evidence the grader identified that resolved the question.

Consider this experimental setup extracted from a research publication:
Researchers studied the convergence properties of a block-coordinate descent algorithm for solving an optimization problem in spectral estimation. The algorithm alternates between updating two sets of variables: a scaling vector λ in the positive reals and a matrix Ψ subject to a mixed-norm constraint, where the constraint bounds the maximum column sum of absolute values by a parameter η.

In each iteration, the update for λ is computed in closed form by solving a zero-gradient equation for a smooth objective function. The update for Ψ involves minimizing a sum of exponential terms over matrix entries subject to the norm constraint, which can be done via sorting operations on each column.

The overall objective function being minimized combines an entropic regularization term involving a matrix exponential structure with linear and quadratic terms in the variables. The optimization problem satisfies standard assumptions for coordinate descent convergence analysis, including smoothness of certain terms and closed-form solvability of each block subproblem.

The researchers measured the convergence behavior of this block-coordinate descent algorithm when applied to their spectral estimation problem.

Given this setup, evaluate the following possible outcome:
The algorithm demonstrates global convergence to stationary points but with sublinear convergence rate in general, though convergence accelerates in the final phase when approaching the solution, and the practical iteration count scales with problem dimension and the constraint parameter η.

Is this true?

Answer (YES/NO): NO